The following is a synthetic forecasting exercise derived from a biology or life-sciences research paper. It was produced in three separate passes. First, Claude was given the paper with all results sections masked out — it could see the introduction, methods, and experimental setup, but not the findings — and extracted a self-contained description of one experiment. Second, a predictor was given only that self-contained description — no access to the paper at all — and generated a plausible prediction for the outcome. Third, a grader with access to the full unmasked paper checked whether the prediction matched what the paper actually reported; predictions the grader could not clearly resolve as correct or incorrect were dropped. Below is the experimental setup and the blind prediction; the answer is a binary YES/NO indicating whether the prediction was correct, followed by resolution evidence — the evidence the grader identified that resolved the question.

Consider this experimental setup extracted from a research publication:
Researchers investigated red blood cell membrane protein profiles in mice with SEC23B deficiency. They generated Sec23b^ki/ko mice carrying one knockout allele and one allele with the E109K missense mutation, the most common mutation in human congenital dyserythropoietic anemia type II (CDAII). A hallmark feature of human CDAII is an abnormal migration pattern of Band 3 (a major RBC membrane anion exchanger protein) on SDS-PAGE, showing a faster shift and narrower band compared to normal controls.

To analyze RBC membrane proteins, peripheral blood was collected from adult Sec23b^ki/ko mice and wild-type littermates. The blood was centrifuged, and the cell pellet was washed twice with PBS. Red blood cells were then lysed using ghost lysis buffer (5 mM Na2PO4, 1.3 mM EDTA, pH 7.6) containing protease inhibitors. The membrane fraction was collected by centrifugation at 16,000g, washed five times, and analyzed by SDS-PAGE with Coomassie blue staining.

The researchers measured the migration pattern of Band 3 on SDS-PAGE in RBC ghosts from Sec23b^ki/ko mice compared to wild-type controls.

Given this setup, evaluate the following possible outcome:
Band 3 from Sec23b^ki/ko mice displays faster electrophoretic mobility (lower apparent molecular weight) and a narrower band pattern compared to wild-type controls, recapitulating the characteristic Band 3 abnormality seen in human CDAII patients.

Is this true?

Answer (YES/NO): NO